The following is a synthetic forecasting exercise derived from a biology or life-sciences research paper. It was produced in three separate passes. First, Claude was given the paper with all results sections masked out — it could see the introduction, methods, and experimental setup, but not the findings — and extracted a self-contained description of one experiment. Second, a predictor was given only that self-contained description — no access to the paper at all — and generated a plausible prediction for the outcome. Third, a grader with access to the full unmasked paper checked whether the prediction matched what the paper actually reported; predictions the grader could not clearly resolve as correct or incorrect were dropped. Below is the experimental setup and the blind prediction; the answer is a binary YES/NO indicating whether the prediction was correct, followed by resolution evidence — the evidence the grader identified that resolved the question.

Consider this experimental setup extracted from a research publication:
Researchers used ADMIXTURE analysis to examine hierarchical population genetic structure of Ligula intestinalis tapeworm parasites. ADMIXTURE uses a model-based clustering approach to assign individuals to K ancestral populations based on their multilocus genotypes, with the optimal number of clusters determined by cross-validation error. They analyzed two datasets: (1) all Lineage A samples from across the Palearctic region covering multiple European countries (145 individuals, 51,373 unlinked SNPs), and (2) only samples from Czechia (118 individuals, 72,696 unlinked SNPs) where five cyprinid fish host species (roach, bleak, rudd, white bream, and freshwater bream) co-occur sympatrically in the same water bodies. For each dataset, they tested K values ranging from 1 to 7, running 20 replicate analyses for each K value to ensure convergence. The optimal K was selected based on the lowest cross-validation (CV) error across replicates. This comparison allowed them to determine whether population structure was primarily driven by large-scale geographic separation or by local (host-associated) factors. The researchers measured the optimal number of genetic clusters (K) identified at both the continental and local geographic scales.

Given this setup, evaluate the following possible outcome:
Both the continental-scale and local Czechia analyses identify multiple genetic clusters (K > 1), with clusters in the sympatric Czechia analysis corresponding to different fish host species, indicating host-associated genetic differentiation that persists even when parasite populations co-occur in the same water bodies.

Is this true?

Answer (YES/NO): YES